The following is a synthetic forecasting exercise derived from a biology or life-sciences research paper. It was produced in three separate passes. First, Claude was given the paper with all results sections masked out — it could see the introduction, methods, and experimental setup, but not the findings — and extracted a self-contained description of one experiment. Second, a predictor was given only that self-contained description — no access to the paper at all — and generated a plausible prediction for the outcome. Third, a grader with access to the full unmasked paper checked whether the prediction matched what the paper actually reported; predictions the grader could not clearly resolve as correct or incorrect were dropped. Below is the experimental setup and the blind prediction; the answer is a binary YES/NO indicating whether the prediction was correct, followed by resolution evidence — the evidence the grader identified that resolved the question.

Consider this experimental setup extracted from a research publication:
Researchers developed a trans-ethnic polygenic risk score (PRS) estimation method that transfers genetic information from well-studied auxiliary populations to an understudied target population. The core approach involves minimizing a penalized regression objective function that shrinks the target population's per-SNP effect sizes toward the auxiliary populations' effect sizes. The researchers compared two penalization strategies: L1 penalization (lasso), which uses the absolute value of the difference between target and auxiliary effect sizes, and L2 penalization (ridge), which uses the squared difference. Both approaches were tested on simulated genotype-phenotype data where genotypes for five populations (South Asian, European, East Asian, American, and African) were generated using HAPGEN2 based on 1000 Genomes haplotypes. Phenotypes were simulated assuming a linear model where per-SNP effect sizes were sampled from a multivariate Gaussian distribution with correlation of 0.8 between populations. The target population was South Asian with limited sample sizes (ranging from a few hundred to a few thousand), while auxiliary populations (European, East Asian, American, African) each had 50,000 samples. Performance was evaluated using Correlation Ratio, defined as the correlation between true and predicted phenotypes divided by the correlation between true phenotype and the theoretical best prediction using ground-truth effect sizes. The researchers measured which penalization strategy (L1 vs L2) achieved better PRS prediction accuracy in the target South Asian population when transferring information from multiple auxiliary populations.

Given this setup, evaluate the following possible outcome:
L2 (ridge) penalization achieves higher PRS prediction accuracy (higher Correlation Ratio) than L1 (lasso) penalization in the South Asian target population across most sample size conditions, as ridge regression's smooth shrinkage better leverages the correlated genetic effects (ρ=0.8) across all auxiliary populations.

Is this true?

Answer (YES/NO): NO